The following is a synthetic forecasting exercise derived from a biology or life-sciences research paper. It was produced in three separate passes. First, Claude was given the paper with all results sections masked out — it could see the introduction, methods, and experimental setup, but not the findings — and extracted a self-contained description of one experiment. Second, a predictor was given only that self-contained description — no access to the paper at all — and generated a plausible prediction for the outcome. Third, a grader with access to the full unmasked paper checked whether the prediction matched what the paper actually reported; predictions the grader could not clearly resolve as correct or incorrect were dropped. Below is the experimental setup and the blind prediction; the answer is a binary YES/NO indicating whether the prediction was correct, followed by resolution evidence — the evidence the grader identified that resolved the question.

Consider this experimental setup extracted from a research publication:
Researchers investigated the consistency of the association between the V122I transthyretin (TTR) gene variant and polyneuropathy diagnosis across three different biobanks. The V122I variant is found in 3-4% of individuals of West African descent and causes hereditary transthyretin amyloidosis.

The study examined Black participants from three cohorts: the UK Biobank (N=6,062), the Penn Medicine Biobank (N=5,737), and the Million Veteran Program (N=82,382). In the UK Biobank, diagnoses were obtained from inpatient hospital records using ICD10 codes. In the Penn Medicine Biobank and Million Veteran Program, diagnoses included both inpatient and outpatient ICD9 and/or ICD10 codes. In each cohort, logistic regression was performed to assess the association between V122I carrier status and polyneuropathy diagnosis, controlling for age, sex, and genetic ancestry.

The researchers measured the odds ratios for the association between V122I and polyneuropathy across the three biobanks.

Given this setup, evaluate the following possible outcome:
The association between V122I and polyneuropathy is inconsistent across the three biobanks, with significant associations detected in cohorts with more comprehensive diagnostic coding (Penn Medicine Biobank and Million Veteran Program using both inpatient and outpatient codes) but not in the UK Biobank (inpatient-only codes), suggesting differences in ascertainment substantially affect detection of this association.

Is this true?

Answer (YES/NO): NO